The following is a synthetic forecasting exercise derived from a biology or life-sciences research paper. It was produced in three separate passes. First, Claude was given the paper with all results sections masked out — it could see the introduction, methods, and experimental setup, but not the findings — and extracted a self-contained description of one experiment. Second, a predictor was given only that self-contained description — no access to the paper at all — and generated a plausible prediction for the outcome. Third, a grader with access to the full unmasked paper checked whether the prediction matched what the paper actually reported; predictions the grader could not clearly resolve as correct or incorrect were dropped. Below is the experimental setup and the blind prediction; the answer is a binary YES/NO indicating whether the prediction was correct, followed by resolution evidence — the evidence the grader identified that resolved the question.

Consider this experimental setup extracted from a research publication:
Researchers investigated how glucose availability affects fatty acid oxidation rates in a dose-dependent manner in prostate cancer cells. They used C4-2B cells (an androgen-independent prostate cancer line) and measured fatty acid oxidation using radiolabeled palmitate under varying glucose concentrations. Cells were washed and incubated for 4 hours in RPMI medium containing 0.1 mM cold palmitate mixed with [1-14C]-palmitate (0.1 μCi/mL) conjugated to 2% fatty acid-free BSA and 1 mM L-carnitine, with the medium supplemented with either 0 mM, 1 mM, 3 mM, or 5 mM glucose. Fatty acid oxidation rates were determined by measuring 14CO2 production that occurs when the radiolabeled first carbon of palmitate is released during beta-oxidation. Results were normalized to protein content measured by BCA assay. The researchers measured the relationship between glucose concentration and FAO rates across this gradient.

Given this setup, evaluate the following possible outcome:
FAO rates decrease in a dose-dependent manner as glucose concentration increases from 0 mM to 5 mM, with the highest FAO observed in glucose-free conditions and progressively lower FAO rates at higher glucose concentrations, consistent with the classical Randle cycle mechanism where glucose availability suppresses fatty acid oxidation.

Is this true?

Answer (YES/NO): YES